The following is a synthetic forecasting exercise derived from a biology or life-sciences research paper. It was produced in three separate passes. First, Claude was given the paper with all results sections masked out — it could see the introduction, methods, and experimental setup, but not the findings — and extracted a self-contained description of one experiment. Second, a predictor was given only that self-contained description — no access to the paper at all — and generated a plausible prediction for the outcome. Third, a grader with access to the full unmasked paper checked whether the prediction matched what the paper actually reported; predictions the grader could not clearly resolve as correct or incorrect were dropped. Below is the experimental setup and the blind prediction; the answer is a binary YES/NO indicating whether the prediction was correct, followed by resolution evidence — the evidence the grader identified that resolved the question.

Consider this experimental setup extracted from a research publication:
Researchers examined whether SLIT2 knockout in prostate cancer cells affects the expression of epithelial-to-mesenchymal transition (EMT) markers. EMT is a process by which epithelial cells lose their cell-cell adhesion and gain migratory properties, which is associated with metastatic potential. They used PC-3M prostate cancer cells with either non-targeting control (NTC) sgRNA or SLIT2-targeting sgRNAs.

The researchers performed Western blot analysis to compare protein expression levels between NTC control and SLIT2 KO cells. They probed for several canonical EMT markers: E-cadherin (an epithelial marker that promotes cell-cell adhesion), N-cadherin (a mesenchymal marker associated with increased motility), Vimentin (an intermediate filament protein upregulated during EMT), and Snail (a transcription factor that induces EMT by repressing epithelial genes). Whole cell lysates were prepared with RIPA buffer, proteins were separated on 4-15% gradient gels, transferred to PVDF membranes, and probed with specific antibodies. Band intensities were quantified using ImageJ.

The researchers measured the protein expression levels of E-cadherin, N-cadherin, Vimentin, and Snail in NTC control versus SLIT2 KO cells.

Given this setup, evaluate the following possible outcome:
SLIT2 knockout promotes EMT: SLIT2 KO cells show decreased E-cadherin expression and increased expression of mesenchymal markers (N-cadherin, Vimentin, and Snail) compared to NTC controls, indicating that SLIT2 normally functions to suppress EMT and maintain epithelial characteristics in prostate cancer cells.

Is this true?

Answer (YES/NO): YES